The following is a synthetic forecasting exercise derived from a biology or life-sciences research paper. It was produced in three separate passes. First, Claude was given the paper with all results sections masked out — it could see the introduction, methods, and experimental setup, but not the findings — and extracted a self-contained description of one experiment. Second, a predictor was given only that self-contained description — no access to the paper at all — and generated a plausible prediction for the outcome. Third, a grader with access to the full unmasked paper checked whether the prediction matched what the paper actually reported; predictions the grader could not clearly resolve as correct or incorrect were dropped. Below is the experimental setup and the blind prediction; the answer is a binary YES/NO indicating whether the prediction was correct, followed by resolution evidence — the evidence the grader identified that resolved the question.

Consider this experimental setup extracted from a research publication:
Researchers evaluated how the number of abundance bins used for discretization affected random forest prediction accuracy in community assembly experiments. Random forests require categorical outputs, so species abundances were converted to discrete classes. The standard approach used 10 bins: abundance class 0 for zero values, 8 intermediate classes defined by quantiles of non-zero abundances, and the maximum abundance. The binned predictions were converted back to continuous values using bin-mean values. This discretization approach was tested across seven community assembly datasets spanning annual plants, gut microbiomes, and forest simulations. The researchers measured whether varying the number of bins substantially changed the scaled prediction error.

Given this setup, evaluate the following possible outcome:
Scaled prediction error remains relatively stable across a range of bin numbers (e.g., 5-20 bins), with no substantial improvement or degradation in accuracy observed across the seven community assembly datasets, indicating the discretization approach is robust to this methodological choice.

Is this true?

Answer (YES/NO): YES